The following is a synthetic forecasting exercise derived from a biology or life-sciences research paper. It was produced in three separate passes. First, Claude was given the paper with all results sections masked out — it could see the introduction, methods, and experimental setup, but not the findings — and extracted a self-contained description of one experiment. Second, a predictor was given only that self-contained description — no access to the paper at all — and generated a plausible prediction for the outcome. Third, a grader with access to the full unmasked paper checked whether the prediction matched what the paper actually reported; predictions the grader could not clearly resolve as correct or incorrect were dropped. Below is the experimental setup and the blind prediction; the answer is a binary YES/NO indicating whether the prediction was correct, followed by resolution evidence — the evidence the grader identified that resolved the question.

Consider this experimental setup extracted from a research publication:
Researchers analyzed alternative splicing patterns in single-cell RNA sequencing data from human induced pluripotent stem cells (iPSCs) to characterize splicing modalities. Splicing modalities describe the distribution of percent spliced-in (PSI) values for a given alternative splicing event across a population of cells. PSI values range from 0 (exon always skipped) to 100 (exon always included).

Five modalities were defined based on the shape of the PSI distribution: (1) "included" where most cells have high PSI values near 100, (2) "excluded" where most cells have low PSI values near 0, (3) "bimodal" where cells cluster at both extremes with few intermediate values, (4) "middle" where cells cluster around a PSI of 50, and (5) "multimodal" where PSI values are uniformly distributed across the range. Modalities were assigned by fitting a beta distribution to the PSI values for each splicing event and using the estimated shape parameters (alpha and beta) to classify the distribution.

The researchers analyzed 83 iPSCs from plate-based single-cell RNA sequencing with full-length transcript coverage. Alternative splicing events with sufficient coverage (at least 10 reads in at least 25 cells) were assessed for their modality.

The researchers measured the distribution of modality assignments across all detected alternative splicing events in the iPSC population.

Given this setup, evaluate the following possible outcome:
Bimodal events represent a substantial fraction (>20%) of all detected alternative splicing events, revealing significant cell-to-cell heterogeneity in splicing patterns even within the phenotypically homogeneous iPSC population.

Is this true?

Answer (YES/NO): NO